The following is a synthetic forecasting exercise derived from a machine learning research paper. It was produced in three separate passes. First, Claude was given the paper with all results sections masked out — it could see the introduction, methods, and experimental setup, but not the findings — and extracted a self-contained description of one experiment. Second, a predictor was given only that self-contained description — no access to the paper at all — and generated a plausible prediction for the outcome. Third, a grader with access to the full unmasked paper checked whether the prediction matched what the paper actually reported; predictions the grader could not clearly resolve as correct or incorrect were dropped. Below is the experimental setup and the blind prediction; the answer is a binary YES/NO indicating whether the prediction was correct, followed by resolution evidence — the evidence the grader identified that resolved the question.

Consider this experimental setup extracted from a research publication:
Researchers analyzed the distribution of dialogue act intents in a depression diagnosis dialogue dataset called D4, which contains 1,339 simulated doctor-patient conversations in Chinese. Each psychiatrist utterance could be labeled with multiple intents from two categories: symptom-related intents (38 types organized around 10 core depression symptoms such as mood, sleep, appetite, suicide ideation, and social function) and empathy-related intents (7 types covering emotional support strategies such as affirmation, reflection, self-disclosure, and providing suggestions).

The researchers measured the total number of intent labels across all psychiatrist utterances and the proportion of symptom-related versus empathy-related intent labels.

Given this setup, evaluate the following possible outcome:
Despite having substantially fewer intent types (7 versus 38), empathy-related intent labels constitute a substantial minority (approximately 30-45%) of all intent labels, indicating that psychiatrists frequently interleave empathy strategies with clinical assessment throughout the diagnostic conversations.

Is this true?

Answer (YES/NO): YES